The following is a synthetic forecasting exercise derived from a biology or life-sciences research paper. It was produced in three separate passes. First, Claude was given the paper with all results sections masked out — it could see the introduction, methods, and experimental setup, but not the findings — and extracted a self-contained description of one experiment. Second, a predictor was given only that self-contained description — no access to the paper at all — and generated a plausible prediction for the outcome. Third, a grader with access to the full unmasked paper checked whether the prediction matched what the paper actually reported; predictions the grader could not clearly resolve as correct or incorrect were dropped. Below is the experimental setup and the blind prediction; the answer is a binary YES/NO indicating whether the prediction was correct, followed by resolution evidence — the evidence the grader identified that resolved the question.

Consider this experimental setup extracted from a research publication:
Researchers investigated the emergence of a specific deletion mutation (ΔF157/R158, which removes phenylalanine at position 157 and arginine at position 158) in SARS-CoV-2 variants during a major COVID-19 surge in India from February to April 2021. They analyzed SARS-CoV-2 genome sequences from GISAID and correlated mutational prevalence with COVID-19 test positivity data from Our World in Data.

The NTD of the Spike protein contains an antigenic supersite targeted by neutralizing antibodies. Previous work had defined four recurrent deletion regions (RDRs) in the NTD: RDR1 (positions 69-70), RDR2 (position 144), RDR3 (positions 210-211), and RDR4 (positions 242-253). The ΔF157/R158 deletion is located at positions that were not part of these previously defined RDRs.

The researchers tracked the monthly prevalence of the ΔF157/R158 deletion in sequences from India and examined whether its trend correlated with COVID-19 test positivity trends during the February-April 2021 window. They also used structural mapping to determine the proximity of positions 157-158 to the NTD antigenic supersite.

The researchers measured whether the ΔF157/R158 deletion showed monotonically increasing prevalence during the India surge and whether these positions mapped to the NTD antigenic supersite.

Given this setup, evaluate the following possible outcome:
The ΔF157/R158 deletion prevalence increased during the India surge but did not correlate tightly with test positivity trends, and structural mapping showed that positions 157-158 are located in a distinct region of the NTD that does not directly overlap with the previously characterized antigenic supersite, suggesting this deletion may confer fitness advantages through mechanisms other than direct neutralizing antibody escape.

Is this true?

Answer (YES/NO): NO